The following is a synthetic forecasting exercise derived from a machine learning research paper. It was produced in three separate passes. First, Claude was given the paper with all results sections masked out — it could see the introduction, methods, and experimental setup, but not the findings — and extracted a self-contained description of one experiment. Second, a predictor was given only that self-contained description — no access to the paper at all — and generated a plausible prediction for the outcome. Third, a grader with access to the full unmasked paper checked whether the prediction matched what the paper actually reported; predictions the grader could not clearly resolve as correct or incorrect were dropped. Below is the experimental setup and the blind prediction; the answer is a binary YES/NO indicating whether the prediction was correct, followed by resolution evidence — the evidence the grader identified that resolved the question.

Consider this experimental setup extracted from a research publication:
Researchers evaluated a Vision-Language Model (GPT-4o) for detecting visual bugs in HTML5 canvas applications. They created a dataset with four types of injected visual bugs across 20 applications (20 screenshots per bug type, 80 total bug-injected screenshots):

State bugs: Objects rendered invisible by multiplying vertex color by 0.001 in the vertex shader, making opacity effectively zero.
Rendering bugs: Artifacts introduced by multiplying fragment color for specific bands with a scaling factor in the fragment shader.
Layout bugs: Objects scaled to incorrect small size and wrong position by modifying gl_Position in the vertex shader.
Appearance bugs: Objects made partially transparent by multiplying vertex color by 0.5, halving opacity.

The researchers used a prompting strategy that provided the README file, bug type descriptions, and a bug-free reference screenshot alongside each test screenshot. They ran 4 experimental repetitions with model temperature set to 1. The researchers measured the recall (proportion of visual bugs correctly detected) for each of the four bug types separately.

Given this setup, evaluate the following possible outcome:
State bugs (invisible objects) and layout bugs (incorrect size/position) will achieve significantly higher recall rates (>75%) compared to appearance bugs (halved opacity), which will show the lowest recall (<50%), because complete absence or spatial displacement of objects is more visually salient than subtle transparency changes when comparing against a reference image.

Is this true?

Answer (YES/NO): NO